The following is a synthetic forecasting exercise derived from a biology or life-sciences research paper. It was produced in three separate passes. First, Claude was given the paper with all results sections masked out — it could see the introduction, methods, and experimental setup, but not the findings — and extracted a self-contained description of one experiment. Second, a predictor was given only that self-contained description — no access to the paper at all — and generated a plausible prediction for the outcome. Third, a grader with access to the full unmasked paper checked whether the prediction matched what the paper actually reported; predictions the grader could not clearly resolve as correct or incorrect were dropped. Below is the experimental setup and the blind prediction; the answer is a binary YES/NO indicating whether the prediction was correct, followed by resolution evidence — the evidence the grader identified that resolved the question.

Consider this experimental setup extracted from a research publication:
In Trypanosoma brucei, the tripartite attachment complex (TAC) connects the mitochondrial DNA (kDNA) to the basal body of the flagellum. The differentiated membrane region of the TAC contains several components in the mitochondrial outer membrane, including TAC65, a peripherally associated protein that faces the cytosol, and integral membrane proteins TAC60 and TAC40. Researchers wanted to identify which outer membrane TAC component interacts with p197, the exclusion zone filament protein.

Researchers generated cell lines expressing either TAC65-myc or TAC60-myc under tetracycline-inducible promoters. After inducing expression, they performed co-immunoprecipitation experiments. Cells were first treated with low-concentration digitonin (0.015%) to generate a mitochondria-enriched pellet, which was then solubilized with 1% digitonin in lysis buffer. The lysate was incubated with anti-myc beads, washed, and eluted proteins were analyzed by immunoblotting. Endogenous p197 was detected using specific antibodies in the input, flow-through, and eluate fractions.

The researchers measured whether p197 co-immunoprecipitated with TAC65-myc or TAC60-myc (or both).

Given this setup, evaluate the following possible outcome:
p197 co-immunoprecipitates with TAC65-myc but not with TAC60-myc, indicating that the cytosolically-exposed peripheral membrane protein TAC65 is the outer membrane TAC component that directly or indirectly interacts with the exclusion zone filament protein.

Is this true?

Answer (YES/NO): YES